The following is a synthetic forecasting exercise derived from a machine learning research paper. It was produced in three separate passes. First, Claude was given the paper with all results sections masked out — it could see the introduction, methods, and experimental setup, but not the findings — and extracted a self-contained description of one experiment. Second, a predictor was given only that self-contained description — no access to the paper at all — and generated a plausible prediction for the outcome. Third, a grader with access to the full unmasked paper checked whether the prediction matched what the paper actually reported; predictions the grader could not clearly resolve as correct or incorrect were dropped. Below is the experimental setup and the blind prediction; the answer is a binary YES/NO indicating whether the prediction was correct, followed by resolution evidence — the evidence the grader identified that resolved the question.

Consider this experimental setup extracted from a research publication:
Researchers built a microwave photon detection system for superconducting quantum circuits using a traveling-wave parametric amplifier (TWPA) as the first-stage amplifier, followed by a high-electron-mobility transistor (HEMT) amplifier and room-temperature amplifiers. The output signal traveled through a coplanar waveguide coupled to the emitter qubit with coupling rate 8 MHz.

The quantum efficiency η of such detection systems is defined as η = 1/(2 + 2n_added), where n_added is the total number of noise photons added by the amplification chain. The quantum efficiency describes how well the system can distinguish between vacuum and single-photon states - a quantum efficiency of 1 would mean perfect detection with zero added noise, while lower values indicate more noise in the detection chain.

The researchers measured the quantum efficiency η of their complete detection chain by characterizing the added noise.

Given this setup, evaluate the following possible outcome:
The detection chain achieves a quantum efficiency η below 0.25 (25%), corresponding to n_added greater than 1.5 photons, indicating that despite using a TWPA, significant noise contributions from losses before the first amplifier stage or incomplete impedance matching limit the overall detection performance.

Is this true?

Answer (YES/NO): YES